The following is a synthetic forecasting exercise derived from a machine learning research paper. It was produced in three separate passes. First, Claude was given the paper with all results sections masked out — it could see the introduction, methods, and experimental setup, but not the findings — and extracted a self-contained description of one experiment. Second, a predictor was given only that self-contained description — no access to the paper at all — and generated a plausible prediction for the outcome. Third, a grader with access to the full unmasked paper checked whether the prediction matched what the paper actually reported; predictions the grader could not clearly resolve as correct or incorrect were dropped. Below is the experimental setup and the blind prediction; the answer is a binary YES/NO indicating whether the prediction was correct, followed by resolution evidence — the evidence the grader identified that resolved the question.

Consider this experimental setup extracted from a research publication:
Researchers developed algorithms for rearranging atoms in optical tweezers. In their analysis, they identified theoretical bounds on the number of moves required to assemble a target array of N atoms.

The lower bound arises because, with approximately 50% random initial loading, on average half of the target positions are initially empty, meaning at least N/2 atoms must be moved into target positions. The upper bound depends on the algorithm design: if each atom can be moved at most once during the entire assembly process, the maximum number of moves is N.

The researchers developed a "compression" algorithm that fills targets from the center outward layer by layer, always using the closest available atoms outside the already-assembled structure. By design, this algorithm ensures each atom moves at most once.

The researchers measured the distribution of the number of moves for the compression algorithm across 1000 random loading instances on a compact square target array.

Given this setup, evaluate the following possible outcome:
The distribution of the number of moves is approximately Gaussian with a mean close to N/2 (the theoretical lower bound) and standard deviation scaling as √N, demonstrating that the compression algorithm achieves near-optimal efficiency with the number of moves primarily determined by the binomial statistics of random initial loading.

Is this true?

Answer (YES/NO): NO